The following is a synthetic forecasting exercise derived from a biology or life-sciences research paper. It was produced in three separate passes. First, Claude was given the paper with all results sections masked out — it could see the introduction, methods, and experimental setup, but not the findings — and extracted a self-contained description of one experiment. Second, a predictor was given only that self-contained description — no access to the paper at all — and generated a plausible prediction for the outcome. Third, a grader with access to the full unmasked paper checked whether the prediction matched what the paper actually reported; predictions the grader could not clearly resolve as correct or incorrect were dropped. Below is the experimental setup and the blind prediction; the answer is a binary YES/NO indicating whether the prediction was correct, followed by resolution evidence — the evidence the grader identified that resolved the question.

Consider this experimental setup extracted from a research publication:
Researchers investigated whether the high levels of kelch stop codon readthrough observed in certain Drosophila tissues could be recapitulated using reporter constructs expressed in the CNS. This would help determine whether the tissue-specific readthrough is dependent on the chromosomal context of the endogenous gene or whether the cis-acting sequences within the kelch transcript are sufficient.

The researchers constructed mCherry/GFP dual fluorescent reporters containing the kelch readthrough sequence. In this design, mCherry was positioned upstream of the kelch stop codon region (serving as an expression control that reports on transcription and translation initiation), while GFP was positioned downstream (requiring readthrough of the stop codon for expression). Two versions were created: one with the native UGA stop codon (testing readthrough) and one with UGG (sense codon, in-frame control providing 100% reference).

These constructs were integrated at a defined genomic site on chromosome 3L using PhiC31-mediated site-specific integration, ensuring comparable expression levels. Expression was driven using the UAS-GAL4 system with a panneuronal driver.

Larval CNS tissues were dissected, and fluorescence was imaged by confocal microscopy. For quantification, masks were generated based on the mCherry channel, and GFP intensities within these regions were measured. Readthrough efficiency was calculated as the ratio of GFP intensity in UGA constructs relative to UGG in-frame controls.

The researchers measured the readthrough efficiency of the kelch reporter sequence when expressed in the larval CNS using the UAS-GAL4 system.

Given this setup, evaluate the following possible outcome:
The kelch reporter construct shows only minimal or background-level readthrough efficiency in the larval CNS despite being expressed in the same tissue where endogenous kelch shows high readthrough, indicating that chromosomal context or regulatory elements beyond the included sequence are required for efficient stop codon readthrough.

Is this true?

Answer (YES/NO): NO